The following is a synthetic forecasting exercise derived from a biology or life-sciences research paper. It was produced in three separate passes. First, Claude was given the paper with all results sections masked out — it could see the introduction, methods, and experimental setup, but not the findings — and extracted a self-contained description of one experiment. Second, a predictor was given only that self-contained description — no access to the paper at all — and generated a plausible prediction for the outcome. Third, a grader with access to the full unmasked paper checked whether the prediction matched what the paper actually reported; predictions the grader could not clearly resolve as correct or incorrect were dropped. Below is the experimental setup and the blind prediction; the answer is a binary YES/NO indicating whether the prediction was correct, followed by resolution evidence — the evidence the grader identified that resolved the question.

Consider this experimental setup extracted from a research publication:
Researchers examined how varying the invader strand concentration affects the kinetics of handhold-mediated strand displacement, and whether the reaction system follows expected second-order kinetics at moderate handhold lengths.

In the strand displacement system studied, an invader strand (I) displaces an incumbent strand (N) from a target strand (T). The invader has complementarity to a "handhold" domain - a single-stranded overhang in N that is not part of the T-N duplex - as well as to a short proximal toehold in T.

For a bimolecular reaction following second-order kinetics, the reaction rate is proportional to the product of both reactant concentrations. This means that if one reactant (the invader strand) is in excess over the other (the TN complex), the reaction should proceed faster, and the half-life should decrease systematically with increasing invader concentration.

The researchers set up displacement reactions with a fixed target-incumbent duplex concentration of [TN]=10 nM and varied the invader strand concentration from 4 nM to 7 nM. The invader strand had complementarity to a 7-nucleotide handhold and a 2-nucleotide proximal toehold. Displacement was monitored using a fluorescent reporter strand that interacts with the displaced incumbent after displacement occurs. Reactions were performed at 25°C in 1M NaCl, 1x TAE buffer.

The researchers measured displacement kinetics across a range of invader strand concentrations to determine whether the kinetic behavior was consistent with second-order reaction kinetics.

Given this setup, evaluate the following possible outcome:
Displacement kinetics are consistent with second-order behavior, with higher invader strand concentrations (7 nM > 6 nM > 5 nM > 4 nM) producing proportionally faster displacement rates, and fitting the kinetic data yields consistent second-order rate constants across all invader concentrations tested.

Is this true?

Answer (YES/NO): YES